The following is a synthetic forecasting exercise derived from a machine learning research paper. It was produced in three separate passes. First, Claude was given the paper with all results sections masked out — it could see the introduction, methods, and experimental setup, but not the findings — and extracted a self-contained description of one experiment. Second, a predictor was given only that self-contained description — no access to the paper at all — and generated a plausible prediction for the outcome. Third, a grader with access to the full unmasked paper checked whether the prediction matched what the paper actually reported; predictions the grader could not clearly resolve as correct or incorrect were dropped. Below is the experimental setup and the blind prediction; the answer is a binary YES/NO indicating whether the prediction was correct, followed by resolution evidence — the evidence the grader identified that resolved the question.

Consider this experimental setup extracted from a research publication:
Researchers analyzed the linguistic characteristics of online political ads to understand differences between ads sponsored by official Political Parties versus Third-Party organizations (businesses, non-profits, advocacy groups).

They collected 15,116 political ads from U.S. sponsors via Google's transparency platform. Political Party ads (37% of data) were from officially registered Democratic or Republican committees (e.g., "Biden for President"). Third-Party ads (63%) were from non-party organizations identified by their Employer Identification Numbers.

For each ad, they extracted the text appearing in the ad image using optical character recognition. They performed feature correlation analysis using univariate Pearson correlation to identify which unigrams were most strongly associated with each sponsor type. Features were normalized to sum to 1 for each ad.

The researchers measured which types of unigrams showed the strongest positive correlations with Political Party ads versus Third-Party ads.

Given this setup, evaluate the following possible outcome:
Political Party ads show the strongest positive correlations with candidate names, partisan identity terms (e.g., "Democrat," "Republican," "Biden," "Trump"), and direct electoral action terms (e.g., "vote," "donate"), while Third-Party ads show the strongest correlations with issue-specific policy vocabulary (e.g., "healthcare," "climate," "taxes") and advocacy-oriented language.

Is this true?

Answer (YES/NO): NO